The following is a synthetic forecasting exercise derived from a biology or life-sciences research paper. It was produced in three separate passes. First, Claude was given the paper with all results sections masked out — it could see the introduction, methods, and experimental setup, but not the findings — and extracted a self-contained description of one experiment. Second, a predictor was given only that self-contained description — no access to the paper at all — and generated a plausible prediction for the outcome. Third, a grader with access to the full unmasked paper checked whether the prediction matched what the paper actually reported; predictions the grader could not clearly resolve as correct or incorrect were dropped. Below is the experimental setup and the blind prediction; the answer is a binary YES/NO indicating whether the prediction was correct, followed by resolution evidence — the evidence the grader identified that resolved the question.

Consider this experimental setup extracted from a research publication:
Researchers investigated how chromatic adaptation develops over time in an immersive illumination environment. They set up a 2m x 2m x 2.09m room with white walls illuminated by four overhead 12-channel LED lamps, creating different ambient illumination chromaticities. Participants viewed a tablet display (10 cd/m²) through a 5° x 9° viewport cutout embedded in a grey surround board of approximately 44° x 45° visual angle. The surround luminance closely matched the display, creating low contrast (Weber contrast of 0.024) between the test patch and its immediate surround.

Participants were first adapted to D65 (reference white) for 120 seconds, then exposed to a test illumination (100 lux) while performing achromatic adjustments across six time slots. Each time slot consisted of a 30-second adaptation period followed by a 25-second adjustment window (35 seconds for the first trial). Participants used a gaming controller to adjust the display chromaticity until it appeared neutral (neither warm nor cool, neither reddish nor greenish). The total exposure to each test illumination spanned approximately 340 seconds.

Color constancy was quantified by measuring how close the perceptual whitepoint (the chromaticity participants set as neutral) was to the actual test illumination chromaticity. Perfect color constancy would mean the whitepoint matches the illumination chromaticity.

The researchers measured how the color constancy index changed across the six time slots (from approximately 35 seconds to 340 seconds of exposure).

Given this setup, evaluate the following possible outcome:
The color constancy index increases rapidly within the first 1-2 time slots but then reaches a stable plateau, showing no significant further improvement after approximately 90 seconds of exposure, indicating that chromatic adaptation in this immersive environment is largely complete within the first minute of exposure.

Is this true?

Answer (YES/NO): NO